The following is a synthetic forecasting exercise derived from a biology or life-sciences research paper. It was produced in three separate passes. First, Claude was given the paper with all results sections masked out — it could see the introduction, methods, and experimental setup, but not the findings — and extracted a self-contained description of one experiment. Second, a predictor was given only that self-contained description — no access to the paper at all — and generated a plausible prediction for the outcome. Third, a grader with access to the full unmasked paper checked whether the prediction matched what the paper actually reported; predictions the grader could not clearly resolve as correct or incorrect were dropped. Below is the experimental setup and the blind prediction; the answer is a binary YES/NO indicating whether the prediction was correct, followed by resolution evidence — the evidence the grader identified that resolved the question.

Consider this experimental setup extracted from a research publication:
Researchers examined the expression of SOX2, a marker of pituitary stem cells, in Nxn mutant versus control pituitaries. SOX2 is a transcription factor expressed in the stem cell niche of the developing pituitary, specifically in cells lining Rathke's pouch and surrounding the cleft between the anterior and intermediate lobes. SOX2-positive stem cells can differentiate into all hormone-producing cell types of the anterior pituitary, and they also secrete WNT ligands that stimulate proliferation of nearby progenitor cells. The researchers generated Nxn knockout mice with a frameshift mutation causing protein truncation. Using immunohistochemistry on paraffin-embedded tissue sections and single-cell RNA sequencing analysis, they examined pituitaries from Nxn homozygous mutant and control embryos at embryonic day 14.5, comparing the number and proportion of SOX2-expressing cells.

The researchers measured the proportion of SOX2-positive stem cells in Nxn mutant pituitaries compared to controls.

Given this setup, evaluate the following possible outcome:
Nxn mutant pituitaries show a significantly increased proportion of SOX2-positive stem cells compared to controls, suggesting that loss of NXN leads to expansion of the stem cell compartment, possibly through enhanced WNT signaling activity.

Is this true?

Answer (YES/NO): NO